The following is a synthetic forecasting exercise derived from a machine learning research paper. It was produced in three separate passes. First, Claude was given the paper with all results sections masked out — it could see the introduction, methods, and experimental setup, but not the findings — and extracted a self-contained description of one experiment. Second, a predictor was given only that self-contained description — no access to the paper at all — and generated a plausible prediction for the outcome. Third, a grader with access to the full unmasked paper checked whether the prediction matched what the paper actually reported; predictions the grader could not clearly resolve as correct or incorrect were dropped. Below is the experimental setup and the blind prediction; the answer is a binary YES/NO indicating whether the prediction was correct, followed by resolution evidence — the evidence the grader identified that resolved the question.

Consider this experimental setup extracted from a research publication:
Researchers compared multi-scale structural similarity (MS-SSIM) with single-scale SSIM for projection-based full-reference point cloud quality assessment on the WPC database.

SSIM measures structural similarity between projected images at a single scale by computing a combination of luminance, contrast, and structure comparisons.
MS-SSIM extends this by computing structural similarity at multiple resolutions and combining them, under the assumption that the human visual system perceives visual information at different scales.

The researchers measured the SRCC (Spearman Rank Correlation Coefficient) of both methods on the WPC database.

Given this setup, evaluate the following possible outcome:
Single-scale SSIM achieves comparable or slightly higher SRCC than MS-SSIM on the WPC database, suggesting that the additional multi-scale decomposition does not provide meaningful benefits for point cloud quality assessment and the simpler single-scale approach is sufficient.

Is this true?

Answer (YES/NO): NO